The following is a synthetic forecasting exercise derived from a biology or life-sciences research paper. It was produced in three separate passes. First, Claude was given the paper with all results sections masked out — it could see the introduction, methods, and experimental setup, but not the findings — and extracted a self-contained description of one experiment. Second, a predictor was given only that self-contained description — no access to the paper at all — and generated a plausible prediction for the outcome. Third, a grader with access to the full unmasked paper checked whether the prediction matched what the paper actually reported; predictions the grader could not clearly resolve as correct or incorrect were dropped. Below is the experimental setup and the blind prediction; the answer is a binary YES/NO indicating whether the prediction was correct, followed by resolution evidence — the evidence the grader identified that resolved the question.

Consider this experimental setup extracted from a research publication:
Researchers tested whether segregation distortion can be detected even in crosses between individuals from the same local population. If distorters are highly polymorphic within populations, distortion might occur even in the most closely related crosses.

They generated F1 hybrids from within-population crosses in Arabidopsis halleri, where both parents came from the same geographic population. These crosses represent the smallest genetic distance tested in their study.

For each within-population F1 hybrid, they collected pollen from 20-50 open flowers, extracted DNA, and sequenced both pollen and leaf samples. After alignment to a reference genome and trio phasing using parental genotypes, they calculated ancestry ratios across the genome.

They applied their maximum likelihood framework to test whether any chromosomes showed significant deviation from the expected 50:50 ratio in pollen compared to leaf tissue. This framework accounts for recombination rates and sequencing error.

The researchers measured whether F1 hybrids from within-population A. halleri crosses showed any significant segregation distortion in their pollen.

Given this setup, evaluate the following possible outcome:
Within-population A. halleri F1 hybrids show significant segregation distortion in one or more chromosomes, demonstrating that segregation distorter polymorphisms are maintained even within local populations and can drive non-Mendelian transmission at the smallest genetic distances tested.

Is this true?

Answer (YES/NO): NO